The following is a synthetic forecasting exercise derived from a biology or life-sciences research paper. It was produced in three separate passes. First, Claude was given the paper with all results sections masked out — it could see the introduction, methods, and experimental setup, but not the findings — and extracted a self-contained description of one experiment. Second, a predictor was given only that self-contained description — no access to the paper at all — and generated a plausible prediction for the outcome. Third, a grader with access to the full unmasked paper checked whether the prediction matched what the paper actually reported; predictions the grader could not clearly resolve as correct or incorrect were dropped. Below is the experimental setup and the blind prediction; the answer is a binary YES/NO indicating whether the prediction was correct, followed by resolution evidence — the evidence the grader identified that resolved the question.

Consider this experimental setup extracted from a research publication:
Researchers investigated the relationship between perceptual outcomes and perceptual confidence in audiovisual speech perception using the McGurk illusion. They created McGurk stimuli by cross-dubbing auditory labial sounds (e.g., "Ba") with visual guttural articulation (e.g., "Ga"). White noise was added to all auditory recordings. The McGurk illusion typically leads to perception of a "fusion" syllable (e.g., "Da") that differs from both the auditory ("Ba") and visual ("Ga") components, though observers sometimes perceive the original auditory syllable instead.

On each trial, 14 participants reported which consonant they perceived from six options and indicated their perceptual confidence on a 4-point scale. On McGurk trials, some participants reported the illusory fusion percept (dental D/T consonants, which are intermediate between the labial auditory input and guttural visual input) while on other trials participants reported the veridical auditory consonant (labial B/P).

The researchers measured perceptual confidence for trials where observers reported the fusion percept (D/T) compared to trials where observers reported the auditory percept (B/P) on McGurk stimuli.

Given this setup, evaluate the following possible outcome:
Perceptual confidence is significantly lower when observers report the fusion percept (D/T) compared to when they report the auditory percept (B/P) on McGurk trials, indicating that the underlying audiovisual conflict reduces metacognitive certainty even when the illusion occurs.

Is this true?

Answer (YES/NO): NO